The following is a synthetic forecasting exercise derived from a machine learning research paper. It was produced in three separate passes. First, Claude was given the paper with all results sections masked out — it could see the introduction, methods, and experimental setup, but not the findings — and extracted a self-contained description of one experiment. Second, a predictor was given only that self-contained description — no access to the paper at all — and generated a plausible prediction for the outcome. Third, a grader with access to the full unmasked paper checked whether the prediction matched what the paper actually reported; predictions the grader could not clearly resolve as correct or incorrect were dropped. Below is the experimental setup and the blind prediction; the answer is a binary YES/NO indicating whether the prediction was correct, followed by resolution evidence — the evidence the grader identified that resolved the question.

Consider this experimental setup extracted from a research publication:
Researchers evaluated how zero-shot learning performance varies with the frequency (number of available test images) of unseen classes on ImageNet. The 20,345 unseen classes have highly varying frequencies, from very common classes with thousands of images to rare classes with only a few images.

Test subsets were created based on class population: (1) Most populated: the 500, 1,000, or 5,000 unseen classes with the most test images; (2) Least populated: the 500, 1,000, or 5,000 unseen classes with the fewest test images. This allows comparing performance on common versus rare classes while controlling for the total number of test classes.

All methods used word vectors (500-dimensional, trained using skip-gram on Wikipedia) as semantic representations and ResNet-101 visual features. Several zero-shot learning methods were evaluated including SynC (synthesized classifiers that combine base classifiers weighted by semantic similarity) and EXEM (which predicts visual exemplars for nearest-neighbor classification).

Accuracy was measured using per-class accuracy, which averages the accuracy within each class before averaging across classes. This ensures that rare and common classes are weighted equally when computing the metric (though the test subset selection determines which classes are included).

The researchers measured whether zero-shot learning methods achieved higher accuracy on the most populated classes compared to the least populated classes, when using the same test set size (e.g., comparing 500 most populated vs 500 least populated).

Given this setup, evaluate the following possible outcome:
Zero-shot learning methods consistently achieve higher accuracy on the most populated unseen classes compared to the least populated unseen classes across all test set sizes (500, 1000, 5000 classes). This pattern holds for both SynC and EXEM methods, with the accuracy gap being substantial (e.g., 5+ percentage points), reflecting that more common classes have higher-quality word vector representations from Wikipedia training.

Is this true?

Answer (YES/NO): YES